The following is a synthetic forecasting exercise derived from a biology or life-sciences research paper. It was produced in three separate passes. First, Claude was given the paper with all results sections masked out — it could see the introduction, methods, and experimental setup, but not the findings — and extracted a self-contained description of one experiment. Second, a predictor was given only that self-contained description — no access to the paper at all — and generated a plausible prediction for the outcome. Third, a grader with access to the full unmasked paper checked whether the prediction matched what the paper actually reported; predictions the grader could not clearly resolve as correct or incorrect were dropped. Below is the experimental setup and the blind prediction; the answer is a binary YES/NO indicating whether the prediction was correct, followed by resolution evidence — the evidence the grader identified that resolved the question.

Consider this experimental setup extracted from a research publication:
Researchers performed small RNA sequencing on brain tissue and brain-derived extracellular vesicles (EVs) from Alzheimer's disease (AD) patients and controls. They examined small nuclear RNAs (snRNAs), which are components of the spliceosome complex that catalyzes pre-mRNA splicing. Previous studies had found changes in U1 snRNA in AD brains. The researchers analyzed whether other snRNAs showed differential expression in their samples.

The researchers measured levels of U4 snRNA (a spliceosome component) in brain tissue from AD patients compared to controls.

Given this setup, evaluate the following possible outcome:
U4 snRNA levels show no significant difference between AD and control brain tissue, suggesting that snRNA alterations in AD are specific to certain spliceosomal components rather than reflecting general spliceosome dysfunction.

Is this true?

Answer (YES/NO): NO